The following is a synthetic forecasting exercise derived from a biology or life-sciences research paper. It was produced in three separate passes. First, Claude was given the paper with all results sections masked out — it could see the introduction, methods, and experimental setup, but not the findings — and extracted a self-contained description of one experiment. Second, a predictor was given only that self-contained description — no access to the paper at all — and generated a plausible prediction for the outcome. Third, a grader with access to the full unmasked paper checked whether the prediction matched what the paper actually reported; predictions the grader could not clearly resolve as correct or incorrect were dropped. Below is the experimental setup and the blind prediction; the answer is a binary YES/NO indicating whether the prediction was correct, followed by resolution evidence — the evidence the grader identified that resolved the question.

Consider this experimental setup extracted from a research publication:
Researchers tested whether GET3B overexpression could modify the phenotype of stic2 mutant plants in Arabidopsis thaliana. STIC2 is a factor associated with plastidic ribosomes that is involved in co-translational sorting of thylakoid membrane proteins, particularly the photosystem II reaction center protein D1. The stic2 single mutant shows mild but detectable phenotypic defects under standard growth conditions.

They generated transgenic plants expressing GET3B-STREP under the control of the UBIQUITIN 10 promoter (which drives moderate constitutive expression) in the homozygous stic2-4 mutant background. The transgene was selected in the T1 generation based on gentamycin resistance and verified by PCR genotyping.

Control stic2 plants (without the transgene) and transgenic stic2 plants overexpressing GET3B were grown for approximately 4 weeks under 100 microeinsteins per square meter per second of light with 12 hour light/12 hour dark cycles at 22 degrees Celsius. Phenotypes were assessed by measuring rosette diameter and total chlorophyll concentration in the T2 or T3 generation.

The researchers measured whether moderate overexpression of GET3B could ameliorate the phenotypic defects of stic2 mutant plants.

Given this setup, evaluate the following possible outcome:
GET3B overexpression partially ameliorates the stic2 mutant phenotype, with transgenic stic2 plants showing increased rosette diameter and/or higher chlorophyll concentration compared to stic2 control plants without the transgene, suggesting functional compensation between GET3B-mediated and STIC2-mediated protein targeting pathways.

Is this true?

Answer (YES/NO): NO